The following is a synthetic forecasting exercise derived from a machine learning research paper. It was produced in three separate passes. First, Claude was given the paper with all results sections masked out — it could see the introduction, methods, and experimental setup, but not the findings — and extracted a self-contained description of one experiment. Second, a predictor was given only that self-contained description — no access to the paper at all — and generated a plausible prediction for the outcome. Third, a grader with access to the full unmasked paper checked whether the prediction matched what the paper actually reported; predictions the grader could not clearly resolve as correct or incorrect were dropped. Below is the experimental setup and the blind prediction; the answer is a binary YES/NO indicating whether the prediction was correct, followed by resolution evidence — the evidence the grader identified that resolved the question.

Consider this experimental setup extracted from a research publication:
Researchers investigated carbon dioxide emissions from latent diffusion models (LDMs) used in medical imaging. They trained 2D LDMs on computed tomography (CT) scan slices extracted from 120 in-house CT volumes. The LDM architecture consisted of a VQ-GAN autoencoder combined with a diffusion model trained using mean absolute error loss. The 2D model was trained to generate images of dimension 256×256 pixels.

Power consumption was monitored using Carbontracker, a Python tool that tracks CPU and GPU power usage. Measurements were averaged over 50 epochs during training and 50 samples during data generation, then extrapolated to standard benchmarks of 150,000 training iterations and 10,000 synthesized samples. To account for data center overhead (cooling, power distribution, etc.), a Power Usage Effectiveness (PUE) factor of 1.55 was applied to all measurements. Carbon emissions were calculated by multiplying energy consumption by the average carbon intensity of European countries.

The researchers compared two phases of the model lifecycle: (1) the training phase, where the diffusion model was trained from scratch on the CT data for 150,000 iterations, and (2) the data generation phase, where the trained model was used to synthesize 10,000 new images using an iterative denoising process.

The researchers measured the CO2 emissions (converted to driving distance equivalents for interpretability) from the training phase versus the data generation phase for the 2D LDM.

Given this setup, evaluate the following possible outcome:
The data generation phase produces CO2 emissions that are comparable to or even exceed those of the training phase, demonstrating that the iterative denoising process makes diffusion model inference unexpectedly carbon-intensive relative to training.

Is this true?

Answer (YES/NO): YES